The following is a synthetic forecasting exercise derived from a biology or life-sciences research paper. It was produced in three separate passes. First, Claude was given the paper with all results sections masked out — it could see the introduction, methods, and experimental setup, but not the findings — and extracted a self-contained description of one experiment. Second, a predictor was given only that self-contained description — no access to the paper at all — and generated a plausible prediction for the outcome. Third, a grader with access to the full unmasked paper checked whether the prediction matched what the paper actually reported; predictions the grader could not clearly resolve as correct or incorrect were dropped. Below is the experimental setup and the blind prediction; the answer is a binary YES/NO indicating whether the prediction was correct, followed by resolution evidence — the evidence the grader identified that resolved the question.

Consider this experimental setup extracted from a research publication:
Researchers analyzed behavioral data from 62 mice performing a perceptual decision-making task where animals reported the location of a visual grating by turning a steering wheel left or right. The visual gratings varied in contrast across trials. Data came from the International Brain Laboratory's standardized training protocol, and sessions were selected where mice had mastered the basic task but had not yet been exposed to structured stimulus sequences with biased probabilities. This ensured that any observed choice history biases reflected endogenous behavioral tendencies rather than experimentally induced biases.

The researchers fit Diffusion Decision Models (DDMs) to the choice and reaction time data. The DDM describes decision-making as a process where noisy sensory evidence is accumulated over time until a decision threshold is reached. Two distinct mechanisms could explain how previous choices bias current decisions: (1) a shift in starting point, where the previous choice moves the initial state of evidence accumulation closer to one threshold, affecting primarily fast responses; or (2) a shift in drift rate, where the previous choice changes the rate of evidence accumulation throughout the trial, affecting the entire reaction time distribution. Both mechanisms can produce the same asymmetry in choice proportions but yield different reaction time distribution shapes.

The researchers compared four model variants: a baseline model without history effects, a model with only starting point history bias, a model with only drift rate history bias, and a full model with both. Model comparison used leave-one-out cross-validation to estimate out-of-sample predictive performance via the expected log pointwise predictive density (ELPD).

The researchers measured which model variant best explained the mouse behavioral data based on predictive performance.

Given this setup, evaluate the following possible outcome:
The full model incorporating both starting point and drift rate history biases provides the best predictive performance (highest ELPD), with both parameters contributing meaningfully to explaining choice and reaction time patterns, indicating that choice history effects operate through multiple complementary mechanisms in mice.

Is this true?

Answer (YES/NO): NO